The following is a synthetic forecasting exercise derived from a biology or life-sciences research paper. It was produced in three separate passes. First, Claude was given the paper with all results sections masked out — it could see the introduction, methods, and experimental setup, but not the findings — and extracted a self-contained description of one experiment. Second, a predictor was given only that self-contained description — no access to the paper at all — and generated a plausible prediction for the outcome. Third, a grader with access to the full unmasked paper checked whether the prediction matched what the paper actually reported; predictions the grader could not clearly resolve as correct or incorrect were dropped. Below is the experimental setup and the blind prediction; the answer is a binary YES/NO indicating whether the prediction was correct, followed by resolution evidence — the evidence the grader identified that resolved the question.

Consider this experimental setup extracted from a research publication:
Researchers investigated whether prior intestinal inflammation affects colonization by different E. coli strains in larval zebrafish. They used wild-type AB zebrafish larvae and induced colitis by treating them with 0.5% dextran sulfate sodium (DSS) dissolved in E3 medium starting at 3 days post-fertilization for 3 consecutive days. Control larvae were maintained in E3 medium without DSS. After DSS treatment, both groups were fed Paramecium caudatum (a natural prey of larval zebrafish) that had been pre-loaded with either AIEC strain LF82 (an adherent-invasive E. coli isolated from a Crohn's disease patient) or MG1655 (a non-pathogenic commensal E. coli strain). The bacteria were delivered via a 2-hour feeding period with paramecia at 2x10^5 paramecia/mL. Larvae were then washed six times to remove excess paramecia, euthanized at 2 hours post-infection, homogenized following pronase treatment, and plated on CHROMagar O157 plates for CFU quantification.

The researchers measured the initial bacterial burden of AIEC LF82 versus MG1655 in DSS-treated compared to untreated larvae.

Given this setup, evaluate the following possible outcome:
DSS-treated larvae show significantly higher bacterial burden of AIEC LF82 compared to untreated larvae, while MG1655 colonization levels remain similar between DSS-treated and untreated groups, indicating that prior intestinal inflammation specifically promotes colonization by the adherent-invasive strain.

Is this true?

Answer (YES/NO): NO